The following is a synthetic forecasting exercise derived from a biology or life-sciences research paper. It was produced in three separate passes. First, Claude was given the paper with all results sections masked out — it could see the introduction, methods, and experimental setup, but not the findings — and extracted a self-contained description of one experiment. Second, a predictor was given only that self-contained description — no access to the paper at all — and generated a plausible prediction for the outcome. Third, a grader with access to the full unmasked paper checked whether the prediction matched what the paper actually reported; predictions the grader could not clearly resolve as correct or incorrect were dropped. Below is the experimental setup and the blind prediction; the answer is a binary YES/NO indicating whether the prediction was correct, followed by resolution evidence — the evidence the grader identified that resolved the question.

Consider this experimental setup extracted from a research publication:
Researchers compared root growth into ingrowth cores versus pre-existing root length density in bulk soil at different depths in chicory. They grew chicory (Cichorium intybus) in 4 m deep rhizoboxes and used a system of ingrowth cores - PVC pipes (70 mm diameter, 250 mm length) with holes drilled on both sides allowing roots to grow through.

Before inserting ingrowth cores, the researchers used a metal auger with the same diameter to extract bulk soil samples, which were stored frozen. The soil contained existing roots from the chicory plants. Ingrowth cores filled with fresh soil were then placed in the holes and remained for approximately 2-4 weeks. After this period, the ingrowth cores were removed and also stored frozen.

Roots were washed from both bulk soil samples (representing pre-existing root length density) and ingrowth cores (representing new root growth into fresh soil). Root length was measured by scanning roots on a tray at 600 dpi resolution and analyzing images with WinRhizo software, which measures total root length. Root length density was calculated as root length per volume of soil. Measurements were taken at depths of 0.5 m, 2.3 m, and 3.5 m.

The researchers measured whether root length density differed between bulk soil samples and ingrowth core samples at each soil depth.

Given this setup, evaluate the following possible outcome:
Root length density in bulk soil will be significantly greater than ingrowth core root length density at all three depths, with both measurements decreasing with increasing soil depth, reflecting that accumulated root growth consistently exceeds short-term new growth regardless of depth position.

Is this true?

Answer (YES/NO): NO